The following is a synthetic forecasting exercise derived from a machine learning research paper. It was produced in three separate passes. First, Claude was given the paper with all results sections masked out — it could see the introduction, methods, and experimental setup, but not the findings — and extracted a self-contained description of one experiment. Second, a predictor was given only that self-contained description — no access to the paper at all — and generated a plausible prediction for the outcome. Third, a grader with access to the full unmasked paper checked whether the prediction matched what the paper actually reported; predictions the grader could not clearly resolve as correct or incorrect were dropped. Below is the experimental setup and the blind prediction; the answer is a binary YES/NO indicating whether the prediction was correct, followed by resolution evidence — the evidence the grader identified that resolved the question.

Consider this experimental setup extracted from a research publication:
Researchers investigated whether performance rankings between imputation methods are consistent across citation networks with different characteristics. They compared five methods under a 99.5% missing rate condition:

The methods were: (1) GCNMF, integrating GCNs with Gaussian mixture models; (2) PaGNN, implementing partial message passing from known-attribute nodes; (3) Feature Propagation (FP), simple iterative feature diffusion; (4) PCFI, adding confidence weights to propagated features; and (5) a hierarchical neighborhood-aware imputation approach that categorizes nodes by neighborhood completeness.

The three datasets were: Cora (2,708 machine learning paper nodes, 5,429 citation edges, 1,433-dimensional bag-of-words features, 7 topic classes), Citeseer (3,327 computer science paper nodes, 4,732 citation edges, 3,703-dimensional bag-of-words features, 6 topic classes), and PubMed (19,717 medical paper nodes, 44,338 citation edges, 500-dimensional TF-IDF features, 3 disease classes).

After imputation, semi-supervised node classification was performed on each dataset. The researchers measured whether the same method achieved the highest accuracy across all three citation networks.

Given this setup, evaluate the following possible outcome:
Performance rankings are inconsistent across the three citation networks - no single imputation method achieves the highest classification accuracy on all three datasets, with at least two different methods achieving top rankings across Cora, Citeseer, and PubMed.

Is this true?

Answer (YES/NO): YES